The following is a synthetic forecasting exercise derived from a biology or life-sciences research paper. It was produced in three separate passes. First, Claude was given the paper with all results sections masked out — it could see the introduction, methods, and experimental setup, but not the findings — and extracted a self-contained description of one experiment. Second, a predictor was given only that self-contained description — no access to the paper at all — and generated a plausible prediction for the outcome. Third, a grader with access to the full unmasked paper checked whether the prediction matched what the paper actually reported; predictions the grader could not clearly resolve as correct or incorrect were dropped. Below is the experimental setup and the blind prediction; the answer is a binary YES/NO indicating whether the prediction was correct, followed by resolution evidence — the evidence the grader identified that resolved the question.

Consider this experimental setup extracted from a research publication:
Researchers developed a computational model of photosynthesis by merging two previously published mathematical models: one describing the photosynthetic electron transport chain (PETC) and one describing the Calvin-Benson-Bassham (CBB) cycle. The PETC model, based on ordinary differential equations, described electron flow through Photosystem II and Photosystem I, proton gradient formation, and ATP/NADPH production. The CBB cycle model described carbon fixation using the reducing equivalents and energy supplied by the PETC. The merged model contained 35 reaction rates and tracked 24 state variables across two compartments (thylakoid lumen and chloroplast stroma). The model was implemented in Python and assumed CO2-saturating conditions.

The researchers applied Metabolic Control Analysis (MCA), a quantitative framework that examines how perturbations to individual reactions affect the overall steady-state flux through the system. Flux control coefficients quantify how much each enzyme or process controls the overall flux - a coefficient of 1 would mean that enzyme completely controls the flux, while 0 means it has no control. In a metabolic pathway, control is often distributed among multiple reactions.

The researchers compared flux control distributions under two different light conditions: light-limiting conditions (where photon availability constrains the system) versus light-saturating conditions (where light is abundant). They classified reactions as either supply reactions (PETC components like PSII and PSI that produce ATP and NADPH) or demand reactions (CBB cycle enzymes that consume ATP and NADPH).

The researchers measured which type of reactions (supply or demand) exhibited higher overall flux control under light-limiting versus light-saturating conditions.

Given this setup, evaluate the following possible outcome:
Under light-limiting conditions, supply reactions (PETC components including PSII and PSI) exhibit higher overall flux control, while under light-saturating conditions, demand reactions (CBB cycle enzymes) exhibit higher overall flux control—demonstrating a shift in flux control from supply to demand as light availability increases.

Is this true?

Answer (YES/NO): YES